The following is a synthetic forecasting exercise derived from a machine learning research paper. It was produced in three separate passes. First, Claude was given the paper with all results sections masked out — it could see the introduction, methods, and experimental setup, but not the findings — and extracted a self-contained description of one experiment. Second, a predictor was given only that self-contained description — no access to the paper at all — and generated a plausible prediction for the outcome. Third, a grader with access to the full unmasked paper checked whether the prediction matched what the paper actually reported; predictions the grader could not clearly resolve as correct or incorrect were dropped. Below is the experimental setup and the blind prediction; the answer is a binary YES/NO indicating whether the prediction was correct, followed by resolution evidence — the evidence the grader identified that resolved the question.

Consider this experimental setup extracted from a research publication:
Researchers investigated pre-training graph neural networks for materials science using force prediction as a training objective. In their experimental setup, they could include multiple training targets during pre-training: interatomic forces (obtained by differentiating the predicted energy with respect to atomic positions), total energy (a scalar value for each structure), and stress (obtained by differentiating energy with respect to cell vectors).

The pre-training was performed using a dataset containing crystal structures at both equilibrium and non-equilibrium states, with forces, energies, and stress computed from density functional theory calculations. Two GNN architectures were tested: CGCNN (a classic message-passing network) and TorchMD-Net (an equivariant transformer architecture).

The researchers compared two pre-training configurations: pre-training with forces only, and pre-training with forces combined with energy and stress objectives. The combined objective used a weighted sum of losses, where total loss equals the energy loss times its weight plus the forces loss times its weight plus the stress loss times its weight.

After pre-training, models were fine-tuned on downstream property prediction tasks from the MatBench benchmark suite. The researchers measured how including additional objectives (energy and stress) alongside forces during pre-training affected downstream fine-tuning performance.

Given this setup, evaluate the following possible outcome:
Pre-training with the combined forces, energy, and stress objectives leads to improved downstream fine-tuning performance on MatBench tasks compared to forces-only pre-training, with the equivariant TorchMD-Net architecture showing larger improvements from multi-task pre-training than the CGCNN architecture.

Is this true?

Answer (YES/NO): NO